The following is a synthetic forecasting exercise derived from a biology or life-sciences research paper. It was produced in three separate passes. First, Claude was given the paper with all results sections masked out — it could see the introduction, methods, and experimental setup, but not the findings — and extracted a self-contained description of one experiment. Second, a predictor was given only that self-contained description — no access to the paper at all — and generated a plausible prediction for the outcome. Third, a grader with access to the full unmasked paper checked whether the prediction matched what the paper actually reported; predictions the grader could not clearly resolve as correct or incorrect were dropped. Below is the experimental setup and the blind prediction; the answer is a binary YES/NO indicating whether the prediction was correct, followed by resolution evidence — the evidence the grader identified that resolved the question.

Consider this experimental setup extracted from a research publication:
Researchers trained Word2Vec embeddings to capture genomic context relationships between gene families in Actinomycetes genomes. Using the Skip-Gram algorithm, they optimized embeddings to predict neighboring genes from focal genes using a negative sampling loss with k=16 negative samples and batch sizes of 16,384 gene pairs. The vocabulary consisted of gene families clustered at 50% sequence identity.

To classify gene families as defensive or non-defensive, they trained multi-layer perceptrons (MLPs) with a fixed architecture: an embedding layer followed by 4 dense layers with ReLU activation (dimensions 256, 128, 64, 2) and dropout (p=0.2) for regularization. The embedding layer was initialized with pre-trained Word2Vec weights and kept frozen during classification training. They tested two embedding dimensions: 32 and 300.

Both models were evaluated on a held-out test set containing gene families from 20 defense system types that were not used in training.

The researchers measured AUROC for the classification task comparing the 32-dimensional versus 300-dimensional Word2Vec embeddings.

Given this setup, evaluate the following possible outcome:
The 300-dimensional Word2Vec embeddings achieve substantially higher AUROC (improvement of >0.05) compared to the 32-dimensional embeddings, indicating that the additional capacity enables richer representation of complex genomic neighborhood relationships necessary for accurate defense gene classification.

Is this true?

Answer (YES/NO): NO